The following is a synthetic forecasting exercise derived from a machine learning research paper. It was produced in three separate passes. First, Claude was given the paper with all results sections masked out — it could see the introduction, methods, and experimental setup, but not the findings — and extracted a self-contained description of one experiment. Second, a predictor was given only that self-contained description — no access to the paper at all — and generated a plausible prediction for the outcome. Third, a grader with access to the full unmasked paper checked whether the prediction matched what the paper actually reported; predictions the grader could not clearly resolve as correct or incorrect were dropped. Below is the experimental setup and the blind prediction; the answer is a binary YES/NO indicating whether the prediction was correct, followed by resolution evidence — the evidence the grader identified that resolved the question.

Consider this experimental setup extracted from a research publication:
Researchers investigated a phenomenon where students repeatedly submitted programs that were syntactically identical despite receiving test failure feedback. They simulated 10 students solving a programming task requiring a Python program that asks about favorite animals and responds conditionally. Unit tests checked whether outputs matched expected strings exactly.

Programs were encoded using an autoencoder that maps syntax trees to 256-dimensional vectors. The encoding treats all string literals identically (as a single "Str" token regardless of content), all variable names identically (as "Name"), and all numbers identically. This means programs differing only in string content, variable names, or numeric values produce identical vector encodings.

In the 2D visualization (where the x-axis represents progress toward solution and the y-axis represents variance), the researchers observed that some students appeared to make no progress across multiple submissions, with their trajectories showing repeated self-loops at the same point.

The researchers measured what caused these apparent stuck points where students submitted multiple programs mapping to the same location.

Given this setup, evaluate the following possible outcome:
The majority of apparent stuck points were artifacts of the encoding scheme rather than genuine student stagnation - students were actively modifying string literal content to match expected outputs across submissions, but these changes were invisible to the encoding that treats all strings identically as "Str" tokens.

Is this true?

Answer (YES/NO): NO